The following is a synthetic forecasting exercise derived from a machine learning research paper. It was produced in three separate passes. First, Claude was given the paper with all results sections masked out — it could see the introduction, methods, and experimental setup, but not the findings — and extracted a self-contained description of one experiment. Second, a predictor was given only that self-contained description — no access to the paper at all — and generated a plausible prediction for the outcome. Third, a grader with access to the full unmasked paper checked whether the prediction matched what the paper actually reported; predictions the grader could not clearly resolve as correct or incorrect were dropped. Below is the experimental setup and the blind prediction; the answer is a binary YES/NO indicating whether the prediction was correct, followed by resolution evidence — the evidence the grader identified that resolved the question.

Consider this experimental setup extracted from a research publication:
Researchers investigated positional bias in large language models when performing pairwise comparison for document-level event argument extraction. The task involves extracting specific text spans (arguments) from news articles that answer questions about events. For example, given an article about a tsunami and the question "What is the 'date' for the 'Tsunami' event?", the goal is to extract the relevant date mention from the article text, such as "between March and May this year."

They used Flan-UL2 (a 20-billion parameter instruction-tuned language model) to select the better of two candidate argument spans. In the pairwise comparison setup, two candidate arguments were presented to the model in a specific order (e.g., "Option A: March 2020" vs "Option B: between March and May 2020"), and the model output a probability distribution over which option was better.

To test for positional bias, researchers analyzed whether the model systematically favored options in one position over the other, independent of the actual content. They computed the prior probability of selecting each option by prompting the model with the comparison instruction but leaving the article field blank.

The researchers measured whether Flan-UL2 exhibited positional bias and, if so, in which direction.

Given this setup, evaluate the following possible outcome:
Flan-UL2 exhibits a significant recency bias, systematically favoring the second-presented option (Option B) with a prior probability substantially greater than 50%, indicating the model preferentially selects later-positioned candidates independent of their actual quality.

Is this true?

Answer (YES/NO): NO